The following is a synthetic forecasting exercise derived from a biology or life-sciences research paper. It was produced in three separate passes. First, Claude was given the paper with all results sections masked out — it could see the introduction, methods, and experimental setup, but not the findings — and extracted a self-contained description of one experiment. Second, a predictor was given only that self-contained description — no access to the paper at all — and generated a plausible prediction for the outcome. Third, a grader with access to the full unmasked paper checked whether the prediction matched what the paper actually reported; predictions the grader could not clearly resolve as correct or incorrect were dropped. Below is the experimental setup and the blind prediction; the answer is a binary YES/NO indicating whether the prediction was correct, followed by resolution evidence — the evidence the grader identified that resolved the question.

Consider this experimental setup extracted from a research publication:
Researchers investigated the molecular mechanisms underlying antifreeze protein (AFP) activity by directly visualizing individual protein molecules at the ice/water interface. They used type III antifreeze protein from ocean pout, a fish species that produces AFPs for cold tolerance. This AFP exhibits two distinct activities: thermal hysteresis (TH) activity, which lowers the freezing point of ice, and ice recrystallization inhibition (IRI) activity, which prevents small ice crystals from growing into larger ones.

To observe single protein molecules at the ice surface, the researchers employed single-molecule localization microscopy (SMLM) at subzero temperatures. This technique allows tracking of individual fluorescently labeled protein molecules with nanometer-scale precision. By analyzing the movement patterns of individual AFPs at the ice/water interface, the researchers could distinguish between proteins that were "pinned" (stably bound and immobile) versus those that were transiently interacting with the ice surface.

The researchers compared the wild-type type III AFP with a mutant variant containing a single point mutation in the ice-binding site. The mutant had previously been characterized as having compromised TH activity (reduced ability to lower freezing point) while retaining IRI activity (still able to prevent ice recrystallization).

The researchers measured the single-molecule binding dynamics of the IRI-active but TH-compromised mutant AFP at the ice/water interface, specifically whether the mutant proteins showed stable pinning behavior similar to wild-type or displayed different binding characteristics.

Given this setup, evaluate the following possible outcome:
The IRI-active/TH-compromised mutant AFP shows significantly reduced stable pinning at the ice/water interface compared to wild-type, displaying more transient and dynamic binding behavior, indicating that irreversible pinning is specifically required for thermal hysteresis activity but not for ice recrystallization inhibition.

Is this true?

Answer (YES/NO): YES